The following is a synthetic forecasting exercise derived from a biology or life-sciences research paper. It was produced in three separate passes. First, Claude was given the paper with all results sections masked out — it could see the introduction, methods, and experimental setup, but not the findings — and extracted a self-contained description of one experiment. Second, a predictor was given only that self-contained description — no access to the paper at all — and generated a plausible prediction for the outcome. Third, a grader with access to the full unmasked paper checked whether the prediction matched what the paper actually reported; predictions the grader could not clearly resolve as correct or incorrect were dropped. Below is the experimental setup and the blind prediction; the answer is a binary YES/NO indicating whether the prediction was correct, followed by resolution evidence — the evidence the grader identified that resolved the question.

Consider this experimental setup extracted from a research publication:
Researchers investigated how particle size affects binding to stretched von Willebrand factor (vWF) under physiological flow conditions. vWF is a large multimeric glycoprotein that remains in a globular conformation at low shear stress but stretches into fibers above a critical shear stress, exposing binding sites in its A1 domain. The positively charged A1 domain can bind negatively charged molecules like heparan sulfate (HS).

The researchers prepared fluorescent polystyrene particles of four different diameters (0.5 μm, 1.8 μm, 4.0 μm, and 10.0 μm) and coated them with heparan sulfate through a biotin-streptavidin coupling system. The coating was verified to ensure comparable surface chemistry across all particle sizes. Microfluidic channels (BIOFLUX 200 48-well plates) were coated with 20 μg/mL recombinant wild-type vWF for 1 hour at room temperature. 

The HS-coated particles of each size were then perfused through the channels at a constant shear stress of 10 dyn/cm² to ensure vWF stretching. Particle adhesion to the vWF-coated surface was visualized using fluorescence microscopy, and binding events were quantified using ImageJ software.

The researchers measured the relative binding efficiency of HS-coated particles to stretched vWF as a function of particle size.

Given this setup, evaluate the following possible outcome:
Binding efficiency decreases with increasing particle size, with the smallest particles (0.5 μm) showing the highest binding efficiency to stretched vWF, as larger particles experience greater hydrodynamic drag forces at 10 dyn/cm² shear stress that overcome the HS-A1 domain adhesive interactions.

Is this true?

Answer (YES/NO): NO